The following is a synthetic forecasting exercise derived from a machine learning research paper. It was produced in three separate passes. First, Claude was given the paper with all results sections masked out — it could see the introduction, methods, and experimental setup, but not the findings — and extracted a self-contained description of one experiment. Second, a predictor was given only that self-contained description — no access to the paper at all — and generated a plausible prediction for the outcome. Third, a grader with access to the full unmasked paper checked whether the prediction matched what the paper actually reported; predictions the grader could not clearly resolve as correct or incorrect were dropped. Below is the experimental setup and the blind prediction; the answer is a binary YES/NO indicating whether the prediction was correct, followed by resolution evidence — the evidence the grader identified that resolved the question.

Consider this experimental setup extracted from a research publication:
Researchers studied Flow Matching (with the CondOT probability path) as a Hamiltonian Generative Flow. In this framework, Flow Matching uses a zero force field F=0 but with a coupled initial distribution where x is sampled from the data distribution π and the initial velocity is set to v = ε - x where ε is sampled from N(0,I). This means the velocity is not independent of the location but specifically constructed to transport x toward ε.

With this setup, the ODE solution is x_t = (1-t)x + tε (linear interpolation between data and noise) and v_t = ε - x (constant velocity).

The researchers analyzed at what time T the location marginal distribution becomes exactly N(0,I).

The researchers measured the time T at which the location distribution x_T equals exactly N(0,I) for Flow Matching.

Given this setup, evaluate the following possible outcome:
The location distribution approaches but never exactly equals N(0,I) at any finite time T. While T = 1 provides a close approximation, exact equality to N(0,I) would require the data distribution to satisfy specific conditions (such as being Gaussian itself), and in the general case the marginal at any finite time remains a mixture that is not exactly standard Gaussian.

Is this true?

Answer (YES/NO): NO